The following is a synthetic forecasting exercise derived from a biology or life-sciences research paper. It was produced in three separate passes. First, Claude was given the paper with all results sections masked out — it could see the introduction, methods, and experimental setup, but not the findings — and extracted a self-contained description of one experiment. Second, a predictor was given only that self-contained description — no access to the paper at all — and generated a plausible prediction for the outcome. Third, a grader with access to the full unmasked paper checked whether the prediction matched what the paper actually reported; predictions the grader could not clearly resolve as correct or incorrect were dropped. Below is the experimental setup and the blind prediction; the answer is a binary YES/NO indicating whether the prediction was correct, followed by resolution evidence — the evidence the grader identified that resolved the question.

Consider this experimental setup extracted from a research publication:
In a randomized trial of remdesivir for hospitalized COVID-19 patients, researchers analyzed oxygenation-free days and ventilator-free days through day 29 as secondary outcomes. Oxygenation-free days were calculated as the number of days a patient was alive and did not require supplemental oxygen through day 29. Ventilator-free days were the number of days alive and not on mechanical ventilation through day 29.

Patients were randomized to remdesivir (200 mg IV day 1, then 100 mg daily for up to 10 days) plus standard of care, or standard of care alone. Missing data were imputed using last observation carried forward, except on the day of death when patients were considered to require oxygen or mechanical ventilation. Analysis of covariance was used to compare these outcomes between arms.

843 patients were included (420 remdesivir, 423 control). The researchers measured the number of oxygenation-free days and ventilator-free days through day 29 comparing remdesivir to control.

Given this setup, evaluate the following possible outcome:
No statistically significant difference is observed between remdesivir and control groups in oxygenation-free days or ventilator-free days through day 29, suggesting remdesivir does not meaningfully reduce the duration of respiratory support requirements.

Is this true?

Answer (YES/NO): YES